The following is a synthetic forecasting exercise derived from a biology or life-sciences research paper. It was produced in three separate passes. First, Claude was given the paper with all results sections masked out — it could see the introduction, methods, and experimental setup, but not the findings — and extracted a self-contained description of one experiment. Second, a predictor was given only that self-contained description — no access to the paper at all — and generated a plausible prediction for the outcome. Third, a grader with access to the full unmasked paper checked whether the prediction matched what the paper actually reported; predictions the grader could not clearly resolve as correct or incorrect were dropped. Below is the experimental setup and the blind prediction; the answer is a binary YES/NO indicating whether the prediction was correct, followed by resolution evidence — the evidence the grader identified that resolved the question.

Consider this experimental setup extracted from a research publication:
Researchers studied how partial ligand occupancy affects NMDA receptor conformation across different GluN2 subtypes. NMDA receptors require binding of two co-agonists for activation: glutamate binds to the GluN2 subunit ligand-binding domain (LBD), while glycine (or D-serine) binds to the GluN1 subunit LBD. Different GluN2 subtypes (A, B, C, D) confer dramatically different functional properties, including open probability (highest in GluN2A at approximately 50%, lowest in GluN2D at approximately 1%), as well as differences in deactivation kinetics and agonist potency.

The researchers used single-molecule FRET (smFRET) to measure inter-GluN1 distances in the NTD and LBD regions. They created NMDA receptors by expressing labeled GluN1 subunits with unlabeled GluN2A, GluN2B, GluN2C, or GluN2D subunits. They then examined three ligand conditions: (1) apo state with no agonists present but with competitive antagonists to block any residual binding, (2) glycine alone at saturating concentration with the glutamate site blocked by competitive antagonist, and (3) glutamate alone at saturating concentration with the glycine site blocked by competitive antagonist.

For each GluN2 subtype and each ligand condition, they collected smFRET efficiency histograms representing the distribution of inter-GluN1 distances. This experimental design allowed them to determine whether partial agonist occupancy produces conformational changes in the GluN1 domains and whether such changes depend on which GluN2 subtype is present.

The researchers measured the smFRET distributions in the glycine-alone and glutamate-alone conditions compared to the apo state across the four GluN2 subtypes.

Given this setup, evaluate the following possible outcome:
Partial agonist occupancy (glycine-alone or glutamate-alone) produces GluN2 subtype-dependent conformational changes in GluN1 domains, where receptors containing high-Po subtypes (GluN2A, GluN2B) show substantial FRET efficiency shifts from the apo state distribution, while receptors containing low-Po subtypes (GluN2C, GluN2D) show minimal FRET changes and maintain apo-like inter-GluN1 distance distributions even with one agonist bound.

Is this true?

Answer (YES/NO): NO